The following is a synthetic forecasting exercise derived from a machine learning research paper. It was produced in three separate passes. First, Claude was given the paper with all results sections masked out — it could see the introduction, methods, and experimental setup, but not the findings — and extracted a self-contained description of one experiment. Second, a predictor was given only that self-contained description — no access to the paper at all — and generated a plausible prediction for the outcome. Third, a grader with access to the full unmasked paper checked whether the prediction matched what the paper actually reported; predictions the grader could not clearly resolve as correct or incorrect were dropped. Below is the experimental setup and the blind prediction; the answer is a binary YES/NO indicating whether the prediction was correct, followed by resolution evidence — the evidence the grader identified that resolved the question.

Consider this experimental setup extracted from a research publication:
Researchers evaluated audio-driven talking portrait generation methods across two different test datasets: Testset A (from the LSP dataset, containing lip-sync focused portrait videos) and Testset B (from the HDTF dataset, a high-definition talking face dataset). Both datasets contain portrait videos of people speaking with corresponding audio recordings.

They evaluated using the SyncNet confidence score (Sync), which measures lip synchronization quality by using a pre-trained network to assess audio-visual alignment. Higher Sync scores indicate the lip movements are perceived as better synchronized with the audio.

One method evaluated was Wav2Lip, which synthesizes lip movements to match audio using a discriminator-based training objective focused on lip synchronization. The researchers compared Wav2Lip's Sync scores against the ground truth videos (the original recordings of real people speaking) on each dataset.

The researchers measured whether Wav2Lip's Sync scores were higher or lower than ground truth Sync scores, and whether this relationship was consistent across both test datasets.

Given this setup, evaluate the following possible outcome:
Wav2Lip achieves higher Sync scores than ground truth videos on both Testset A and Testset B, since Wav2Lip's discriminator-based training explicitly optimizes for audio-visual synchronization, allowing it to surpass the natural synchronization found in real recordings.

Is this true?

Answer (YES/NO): NO